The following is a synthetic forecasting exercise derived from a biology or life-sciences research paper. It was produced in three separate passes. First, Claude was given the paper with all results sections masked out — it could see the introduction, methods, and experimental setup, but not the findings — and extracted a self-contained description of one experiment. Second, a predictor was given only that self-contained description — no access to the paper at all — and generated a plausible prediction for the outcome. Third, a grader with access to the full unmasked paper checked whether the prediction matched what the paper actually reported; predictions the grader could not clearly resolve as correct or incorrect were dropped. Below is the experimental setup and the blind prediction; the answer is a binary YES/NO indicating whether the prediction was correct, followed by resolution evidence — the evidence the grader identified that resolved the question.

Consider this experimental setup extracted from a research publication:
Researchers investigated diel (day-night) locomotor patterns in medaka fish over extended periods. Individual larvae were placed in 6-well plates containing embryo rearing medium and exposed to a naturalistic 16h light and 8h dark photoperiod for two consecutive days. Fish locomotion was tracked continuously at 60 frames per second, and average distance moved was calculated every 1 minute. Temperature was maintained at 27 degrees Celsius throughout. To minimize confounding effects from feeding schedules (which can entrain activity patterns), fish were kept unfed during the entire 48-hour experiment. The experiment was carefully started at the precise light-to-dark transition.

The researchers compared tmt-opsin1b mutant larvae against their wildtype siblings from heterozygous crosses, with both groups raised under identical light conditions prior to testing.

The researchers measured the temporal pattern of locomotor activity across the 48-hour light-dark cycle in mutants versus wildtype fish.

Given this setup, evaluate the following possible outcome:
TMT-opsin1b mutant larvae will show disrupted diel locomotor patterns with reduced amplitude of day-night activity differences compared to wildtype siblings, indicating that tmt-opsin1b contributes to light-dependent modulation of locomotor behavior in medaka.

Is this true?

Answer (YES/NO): NO